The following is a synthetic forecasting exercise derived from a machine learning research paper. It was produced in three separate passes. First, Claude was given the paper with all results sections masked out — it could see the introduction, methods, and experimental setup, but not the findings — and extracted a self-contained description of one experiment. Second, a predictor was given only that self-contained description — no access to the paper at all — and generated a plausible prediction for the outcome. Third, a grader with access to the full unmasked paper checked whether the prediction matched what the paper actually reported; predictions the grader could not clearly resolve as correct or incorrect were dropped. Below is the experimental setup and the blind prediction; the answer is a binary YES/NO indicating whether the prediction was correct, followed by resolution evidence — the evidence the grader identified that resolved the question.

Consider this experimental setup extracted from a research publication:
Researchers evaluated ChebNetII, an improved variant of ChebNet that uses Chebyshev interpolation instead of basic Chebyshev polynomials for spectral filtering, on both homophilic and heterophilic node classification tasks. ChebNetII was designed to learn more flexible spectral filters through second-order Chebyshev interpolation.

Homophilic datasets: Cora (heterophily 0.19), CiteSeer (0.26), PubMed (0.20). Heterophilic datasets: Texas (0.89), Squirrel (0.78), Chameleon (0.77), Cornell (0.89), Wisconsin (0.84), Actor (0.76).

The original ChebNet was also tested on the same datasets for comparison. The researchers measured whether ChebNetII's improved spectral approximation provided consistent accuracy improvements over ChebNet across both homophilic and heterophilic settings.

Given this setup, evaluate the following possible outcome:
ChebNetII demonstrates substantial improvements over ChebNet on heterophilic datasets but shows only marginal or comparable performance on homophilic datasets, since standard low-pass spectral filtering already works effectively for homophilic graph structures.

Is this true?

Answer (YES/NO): NO